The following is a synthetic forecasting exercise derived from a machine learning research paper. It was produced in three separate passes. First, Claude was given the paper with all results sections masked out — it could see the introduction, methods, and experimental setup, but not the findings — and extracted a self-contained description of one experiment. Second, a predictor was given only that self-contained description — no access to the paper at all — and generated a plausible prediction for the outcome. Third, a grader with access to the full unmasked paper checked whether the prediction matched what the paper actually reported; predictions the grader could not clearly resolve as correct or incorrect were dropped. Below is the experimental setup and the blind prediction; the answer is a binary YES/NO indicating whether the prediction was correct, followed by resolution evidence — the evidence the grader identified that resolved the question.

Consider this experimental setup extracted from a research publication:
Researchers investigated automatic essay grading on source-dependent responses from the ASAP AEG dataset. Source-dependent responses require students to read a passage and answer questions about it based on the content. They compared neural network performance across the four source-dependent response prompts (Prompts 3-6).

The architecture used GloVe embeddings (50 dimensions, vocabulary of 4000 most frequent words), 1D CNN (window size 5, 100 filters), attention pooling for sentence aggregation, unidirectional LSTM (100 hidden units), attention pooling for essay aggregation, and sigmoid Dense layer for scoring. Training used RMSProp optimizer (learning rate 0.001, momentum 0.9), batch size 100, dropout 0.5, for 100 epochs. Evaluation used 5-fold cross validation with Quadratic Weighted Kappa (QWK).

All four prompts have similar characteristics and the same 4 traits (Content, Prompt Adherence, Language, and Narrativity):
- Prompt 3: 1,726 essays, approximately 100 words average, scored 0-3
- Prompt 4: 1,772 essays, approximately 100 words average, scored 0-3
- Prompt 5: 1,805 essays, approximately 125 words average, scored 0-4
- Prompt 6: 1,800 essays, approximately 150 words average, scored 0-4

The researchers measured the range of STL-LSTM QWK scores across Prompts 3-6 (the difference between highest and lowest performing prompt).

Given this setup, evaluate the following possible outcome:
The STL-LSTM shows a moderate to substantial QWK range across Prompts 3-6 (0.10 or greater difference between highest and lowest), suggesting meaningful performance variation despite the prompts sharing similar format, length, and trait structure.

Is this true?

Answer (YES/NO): YES